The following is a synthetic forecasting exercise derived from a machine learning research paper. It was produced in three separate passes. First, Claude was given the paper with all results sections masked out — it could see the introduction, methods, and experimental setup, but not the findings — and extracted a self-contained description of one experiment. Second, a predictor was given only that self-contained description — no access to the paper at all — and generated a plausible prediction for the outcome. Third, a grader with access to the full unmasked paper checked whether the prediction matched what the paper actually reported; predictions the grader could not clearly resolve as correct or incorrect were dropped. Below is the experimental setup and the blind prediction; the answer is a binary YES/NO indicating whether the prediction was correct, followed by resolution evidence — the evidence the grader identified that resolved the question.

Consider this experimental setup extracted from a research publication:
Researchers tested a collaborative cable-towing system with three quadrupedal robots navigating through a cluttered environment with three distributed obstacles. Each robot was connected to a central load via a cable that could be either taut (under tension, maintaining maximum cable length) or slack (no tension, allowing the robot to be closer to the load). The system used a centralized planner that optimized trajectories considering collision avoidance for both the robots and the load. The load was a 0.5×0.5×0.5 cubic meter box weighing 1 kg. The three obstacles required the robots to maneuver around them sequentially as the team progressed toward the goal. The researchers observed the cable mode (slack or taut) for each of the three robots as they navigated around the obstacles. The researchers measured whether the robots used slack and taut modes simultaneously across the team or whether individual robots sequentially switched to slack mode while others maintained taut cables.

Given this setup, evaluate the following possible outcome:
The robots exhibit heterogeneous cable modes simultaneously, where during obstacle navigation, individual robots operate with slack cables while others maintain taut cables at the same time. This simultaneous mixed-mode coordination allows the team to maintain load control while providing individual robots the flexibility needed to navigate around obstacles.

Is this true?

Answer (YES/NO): YES